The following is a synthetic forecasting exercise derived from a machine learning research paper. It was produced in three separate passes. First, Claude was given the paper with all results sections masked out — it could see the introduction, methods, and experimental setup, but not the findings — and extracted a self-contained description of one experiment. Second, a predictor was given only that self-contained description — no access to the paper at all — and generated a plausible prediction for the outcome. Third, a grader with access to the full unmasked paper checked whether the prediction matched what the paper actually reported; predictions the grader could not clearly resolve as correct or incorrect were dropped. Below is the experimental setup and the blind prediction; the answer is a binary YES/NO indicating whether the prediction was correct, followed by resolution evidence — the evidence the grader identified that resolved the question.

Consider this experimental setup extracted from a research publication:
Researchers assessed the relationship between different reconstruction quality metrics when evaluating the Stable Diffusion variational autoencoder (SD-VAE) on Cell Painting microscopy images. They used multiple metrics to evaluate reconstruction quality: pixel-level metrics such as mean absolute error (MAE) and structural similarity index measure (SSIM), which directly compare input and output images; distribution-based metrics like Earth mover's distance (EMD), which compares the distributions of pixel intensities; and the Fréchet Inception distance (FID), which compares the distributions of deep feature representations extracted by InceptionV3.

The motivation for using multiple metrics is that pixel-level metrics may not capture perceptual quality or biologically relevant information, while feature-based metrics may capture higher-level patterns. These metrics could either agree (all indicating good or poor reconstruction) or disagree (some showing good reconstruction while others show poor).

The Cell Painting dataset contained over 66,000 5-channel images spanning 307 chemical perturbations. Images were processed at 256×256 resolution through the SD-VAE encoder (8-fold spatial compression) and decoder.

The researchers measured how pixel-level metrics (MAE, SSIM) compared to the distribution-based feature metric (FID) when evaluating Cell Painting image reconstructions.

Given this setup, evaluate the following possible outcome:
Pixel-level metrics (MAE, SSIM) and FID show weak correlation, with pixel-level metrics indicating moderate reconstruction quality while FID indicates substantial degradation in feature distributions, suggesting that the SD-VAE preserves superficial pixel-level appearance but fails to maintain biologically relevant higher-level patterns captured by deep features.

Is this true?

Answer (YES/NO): NO